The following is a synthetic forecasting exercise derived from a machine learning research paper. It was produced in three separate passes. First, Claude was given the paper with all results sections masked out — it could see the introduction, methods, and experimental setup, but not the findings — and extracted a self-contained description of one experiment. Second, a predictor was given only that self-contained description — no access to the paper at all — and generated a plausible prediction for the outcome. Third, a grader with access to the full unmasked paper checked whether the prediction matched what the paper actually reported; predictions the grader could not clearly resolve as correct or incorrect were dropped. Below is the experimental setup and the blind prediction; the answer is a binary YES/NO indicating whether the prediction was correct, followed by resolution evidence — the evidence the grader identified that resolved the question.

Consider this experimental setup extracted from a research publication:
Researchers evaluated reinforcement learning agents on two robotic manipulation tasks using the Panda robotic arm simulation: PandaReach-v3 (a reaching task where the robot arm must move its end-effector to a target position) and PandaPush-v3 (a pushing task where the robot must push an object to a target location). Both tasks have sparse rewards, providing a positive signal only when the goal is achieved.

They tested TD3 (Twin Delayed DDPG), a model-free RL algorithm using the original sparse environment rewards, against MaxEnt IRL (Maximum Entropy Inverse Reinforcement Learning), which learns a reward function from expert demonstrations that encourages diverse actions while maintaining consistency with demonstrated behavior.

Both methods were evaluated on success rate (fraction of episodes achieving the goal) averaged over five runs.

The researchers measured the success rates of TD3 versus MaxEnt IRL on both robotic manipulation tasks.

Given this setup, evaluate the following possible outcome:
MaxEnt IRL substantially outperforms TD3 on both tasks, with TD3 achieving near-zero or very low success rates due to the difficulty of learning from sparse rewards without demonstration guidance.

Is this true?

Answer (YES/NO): NO